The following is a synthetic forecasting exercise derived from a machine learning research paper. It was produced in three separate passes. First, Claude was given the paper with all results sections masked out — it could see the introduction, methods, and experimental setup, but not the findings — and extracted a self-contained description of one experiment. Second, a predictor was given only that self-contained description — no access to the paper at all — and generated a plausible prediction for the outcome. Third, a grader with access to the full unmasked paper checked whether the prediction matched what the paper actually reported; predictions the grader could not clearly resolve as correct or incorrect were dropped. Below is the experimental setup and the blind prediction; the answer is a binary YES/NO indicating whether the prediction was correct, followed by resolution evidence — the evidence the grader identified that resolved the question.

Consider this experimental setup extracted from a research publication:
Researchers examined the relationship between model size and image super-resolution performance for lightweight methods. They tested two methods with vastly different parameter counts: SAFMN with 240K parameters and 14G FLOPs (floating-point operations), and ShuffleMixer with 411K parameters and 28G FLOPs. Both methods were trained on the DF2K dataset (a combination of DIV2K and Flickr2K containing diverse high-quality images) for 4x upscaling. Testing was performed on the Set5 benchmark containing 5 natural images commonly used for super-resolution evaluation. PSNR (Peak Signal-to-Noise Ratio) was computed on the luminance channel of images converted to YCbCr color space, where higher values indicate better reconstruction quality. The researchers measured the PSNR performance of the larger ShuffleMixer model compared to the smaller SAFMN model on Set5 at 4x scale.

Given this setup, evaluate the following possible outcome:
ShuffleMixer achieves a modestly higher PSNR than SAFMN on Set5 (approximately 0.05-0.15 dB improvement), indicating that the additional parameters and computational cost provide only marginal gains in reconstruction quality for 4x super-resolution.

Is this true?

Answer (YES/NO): NO